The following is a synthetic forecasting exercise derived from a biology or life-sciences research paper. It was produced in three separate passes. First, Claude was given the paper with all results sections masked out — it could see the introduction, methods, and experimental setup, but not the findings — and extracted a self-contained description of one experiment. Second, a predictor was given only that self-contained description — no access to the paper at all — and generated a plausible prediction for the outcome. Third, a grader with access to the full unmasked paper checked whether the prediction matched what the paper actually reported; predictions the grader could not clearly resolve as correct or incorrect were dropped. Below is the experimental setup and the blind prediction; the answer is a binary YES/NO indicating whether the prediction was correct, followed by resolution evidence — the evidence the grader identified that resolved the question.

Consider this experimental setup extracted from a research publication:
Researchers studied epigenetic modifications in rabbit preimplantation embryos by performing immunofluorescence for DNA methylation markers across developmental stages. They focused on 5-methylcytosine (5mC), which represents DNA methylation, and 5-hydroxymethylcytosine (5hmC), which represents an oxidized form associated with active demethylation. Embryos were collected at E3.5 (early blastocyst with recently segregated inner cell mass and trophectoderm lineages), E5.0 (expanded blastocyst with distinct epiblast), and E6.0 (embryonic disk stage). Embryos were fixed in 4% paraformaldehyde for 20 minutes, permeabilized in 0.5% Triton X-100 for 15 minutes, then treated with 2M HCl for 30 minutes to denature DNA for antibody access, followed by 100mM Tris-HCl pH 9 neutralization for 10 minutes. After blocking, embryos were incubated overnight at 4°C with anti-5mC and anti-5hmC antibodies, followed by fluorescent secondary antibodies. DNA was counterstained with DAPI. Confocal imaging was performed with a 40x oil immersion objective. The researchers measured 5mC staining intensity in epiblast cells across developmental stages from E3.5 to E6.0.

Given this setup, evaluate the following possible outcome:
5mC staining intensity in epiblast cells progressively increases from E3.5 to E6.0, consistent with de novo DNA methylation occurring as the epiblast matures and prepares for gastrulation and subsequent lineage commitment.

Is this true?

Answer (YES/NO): YES